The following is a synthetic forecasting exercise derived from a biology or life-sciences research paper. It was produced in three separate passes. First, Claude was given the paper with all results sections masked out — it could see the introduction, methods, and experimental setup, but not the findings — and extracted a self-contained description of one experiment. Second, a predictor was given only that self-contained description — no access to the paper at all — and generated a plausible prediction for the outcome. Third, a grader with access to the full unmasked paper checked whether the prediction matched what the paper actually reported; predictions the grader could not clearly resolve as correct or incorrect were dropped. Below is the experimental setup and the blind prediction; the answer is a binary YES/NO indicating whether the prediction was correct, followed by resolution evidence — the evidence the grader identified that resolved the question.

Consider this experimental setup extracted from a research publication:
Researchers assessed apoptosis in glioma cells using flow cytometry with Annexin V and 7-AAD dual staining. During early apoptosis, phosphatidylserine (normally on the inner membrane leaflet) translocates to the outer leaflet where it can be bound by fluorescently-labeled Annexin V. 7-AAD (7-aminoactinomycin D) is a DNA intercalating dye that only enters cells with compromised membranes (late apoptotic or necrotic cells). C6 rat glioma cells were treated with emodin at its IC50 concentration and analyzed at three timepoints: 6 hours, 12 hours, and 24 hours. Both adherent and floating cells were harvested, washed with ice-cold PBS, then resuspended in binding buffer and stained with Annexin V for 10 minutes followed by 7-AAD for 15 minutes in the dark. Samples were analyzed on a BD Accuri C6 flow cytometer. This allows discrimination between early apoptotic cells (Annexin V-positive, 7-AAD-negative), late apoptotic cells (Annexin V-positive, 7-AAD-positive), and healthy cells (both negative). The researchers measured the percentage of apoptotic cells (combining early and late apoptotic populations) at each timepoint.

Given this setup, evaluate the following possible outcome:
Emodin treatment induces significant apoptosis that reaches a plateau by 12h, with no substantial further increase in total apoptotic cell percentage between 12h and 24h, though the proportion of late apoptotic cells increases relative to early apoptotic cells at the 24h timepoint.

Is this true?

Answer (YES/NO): NO